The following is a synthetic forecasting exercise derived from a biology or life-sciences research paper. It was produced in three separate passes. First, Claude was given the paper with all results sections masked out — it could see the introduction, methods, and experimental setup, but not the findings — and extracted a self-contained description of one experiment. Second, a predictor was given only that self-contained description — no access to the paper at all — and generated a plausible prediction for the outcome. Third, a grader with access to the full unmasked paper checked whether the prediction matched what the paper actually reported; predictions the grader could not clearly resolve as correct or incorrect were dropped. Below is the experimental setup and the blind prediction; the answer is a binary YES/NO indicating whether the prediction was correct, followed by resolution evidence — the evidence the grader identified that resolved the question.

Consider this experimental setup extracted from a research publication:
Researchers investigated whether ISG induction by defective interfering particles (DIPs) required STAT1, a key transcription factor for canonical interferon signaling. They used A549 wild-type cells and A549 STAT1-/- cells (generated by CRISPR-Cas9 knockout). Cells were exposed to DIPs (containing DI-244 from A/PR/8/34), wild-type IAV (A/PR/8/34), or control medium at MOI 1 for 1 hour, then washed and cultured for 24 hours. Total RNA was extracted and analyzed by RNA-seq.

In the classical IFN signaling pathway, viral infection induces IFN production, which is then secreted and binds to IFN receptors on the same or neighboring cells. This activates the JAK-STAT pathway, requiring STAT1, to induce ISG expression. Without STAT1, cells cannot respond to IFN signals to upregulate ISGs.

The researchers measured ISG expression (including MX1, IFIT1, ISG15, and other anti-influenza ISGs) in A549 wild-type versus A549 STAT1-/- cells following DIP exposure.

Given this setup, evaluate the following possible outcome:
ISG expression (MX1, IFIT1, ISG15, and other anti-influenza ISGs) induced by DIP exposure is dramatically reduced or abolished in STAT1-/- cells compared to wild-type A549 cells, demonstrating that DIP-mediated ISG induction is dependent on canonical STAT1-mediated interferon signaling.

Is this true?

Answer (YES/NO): YES